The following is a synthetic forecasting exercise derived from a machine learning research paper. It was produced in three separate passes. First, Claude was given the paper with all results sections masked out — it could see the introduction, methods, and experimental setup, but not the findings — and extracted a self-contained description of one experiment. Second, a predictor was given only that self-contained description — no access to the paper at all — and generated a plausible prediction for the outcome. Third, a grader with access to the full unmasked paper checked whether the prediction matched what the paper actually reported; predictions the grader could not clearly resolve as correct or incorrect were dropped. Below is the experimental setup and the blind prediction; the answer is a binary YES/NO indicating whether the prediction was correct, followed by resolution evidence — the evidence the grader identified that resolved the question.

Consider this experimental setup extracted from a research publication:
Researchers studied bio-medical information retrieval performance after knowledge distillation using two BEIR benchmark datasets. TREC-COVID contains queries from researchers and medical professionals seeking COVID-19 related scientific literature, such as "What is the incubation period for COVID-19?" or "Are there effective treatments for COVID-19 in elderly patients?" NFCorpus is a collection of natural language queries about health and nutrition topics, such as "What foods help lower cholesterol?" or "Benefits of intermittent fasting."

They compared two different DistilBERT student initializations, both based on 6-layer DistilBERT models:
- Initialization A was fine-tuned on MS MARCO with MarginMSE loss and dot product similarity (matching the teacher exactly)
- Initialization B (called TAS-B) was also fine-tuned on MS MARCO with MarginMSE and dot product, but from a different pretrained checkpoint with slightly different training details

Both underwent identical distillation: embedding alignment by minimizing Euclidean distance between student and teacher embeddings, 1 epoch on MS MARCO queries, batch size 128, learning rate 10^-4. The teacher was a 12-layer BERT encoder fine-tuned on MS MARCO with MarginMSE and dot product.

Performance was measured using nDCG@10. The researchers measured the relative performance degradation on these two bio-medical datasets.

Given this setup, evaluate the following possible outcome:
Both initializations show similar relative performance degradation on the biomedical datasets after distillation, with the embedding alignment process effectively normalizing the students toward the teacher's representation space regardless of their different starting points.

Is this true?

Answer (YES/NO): NO